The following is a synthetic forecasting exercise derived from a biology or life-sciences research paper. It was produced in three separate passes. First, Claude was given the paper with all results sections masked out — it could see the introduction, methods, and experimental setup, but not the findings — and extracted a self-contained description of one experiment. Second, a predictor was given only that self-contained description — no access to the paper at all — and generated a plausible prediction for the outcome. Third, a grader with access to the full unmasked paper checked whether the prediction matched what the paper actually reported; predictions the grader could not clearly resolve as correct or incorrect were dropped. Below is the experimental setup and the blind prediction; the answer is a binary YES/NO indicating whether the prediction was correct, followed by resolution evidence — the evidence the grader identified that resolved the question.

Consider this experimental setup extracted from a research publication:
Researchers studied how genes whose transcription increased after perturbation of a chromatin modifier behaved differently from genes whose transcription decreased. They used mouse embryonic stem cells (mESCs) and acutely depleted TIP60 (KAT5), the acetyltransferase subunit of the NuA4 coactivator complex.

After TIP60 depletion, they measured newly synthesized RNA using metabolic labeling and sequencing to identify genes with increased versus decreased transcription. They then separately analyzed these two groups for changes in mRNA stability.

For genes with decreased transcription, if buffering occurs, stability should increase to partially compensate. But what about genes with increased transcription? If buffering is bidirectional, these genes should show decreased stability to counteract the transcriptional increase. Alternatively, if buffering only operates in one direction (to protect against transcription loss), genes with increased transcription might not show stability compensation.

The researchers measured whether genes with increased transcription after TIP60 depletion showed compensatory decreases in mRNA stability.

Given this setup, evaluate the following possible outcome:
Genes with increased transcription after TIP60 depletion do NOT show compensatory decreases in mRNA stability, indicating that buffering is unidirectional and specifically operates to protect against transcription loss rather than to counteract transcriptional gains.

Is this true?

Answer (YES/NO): NO